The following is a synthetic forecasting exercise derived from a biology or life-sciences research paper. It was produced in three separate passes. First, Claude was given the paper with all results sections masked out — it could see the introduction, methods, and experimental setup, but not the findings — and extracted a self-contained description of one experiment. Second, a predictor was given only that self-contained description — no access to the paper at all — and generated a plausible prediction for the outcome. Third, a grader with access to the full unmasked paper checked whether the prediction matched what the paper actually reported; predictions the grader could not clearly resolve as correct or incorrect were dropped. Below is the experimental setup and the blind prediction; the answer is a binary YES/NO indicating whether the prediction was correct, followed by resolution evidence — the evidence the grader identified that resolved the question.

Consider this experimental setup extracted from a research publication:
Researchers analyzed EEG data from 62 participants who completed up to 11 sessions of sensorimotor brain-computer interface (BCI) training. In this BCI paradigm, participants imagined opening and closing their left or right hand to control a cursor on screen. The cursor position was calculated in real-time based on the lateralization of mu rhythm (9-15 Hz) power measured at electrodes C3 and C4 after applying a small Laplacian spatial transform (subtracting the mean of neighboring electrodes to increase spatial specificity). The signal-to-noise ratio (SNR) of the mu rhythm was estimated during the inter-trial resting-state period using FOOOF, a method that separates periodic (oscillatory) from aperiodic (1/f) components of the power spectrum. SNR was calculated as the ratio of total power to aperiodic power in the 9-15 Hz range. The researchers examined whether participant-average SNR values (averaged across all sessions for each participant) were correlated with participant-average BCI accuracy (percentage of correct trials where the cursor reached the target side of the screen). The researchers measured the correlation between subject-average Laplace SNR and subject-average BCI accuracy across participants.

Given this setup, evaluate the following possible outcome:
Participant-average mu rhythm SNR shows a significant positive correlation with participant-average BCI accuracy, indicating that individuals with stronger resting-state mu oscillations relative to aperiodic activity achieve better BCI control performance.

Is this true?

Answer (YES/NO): YES